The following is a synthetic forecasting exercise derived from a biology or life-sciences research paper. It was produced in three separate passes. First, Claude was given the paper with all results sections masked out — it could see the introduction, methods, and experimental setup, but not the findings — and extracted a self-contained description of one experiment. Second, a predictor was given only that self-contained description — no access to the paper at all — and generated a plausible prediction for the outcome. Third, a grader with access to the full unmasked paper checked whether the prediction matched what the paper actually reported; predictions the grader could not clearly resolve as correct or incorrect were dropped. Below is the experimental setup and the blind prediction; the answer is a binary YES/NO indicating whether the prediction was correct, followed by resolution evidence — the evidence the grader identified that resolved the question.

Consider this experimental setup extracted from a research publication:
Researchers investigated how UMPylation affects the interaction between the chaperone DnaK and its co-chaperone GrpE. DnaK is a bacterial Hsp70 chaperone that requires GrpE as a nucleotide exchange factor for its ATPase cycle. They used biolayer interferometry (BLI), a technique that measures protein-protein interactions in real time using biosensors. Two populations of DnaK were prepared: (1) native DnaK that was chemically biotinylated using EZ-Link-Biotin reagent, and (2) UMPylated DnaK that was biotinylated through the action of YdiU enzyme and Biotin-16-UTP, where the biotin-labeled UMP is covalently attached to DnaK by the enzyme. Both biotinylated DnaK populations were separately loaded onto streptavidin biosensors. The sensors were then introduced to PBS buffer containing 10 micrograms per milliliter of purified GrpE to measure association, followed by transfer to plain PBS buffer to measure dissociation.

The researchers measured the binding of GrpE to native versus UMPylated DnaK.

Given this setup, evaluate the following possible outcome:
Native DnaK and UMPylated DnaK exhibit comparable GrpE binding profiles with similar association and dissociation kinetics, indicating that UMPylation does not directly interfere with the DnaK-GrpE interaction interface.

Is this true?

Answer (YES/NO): NO